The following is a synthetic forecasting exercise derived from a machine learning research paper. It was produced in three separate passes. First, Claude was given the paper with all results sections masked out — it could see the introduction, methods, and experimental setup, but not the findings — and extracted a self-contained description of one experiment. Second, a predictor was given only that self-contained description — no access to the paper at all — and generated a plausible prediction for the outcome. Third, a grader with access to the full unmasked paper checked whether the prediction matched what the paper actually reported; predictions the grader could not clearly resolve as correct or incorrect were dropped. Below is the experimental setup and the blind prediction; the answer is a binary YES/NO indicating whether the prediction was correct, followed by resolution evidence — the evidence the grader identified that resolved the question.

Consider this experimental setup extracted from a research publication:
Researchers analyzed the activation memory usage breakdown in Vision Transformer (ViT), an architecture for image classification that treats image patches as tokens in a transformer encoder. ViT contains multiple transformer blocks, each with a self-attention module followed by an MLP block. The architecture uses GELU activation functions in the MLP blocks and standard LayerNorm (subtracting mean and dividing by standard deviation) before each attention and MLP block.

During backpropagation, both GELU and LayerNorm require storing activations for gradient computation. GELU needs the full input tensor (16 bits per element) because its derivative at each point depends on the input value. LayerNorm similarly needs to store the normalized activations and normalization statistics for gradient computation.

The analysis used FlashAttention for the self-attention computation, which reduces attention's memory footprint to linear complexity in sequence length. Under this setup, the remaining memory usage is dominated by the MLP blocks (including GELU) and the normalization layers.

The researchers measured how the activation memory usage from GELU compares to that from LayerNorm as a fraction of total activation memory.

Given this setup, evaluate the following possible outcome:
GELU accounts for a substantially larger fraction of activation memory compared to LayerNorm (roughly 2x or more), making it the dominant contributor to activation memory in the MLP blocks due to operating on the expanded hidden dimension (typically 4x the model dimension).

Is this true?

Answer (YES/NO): NO